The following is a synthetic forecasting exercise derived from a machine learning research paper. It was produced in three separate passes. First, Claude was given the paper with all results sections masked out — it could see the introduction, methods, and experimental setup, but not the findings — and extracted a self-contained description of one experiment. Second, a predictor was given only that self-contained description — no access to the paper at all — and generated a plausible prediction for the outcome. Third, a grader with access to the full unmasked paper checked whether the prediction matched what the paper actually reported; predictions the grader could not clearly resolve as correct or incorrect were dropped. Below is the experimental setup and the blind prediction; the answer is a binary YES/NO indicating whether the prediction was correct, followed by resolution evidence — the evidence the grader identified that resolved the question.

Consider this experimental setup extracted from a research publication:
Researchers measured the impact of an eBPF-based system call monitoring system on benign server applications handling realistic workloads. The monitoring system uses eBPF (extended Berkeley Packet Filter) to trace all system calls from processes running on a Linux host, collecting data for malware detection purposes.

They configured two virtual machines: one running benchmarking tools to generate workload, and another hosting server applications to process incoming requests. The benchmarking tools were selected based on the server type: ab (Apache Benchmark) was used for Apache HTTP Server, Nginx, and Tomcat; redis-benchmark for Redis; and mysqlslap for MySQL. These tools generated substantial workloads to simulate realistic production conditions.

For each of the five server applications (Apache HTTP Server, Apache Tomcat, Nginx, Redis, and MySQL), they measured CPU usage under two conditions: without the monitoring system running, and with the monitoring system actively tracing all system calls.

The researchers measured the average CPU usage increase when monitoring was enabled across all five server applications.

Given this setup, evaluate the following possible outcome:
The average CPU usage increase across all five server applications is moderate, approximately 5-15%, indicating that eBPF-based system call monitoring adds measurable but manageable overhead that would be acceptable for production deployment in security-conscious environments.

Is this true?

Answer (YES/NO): YES